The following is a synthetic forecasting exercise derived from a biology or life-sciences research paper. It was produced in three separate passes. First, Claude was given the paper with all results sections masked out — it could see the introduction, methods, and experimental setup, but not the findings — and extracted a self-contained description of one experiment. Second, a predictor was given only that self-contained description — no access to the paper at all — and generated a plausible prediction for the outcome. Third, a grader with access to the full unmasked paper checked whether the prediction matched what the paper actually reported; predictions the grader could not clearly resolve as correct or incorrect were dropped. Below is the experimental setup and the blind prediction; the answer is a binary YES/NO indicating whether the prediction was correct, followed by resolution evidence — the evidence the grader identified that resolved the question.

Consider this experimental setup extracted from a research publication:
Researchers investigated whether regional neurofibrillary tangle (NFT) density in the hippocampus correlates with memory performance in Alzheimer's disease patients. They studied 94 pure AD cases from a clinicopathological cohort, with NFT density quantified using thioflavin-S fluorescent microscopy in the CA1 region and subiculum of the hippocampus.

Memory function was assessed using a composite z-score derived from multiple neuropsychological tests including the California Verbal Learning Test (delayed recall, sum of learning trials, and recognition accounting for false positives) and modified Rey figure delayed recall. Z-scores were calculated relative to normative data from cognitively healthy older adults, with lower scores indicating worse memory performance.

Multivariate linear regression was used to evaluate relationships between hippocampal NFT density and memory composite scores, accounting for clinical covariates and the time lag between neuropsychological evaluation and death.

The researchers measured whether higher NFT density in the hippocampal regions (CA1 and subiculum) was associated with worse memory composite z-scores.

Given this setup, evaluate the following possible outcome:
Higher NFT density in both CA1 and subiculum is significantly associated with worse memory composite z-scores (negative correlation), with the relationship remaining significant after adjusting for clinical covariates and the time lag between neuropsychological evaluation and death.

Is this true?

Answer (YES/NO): YES